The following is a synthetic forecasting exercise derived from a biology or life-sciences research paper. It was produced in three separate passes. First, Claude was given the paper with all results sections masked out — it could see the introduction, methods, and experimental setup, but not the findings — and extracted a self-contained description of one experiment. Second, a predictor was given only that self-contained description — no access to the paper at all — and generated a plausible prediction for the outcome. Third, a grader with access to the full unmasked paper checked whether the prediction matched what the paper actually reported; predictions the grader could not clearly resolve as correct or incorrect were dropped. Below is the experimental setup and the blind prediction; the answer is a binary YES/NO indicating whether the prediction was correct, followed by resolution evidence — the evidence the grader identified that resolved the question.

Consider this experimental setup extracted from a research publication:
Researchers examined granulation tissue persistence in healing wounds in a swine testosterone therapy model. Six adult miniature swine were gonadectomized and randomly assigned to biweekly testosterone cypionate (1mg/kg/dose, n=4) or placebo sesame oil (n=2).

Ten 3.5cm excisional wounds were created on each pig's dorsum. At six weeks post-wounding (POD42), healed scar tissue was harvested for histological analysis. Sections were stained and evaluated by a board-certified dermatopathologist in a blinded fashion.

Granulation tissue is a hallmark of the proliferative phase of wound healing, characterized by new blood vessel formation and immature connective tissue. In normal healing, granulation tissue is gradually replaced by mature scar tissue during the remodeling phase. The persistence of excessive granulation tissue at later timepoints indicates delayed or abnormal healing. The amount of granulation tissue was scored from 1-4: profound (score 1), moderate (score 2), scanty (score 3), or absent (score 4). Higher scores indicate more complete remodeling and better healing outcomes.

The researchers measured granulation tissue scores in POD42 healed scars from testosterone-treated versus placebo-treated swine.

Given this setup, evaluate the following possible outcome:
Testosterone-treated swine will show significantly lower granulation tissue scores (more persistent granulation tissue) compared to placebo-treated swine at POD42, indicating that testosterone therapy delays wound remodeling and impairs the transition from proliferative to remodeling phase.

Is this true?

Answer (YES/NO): NO